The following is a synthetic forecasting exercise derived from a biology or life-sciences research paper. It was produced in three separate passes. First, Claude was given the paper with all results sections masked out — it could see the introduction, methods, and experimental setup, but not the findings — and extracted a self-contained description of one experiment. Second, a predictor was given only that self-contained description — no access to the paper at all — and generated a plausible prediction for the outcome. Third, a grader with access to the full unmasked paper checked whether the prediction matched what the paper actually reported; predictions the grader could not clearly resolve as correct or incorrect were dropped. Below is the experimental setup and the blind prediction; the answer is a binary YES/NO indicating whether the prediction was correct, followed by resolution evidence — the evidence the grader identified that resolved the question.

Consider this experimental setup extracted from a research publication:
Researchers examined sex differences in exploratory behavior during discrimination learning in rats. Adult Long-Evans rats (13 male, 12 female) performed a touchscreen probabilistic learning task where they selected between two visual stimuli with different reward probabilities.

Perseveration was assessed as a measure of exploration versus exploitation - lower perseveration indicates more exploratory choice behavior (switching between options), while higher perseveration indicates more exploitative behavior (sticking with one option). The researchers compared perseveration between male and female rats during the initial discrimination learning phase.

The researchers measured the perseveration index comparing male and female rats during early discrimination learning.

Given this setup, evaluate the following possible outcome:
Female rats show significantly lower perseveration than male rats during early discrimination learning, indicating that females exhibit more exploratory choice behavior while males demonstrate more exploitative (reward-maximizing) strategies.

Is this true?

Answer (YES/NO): NO